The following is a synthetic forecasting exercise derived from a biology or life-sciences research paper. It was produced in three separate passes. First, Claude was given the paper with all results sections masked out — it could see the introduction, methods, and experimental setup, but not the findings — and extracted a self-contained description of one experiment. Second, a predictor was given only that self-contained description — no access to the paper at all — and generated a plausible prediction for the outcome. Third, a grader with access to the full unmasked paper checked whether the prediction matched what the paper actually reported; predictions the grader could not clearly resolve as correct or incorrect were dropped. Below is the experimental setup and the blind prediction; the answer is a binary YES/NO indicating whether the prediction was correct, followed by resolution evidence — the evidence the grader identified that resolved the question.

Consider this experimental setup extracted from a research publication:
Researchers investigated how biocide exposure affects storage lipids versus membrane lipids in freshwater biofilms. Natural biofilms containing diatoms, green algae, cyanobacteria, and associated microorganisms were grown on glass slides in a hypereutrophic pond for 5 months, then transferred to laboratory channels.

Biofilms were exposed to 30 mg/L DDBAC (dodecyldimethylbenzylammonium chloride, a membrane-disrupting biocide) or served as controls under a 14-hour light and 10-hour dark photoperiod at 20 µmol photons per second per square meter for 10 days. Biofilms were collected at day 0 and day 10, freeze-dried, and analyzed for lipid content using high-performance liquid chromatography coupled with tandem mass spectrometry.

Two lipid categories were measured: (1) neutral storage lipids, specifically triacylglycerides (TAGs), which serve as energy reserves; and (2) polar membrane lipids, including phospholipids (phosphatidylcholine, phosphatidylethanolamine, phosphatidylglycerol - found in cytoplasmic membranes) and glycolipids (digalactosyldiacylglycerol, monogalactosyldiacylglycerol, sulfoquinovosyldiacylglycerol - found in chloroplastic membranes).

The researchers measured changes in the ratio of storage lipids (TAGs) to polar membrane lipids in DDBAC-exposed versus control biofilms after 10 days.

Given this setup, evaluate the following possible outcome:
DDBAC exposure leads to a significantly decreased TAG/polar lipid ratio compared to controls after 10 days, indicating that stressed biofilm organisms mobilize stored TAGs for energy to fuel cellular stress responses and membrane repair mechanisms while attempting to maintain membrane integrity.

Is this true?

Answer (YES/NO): NO